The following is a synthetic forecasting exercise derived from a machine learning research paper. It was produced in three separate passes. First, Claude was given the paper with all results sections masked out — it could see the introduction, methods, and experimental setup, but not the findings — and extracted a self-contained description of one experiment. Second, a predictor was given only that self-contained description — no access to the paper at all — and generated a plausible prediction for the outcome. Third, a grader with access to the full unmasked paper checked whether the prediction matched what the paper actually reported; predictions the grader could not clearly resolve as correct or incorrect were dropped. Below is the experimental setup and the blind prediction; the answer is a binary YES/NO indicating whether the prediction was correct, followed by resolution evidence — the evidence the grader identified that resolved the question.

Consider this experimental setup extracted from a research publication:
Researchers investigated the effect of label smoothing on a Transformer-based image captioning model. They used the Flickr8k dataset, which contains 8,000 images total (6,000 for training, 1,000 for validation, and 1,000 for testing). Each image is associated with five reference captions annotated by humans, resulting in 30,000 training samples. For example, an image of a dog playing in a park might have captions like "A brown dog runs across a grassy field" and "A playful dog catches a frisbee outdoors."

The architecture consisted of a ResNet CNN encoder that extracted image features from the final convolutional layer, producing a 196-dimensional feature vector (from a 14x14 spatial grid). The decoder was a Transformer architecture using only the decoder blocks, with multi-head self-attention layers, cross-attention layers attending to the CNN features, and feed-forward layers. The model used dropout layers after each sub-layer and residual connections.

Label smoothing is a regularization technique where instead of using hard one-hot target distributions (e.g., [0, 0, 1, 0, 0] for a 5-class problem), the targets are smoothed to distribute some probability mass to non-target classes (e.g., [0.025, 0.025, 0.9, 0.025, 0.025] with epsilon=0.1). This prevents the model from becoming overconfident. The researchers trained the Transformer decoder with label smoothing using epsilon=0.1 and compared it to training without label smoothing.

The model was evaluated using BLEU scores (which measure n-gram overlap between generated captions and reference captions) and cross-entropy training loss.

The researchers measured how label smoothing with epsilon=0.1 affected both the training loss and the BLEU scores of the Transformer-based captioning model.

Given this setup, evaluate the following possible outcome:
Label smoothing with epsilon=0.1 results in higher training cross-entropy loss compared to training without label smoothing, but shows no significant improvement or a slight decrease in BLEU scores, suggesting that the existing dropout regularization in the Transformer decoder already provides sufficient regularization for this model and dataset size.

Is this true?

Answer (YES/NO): NO